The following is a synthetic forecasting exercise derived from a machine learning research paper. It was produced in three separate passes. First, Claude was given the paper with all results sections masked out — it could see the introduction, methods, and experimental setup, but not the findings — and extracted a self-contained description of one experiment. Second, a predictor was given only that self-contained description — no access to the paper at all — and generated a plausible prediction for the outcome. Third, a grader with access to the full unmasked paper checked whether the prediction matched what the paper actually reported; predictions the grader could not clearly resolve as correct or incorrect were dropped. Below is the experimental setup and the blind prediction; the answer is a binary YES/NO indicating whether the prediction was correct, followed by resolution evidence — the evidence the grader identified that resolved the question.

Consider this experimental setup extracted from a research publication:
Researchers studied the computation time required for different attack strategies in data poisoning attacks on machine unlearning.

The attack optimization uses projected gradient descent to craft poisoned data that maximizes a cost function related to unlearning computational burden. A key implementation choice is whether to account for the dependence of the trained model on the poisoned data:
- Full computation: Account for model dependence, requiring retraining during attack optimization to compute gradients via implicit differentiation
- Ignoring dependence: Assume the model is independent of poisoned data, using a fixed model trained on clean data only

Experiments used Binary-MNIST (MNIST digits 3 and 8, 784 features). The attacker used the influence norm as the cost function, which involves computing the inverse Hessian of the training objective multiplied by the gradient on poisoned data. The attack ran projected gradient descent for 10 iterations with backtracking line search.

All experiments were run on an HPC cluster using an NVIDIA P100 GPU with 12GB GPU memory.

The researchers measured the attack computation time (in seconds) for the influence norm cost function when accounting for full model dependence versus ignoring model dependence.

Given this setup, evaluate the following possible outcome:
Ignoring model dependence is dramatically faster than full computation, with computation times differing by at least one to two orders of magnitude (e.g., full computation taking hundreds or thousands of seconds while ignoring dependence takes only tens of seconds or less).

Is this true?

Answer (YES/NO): NO